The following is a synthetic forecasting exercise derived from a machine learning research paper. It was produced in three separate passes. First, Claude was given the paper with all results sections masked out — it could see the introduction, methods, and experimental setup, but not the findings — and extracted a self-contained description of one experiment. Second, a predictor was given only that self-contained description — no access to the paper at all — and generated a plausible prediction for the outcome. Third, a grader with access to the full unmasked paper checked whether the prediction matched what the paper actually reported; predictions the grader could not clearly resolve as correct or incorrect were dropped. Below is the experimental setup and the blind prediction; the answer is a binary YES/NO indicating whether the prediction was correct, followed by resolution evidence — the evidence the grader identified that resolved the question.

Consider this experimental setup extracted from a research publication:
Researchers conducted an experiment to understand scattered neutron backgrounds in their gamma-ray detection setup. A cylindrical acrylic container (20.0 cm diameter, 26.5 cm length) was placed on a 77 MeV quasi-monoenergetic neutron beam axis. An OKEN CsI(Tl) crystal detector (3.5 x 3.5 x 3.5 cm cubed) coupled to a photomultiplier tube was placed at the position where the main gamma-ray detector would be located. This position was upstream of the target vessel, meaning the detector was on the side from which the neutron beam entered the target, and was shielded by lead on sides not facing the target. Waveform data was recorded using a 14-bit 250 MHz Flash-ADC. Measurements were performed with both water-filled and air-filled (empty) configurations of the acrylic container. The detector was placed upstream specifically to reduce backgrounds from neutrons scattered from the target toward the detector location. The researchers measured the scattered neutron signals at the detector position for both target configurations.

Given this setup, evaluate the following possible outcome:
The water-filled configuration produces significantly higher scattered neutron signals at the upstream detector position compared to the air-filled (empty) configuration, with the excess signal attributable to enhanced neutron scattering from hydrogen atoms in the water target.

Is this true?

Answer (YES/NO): NO